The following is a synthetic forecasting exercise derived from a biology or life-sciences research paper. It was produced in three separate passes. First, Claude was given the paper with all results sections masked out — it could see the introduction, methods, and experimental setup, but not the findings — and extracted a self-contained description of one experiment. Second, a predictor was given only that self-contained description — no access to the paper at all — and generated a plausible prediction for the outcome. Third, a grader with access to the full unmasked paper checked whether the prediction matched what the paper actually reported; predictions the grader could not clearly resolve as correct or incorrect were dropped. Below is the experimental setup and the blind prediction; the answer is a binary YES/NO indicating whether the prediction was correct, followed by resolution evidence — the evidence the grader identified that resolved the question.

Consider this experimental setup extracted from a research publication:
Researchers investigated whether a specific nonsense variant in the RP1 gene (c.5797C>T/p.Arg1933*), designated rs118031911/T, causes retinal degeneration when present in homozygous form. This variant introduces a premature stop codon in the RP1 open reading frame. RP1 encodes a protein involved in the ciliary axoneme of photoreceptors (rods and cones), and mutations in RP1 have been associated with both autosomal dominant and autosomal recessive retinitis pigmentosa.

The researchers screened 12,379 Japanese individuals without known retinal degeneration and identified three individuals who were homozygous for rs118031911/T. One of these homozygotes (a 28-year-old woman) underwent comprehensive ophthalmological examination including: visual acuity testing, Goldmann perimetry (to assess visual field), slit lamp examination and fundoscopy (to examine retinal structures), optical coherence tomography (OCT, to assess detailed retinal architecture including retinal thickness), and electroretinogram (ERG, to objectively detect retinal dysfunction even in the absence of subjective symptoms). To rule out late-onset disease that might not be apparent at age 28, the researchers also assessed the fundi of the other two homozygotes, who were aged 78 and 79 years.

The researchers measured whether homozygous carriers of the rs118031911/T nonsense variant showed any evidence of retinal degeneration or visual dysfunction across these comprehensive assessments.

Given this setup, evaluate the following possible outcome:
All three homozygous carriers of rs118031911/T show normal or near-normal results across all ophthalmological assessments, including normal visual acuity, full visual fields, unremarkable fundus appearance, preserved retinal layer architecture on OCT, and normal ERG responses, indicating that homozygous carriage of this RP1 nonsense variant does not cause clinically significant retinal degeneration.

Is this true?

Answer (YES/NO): YES